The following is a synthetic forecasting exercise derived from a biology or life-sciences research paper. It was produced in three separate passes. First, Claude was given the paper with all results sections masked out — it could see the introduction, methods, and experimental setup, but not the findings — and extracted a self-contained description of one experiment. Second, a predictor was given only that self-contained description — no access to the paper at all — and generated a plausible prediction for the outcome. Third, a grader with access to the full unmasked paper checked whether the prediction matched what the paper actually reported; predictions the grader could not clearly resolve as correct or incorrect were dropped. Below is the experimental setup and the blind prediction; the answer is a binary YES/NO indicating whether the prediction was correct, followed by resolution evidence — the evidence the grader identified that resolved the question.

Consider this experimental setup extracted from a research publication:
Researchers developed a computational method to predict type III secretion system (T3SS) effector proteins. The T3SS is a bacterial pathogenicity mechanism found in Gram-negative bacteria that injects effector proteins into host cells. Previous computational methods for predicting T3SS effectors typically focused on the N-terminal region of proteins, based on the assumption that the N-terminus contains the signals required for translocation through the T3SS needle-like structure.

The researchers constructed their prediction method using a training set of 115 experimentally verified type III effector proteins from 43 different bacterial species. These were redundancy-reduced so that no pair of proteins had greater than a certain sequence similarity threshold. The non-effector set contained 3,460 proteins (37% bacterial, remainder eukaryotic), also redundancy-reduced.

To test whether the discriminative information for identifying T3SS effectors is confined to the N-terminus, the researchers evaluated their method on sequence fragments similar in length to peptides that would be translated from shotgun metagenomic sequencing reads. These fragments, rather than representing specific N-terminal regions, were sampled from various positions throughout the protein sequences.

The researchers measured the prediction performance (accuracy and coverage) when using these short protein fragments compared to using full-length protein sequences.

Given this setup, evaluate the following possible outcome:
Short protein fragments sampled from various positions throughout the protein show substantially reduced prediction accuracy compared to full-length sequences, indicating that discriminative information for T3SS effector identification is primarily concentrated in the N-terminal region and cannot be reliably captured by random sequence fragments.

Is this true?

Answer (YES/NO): NO